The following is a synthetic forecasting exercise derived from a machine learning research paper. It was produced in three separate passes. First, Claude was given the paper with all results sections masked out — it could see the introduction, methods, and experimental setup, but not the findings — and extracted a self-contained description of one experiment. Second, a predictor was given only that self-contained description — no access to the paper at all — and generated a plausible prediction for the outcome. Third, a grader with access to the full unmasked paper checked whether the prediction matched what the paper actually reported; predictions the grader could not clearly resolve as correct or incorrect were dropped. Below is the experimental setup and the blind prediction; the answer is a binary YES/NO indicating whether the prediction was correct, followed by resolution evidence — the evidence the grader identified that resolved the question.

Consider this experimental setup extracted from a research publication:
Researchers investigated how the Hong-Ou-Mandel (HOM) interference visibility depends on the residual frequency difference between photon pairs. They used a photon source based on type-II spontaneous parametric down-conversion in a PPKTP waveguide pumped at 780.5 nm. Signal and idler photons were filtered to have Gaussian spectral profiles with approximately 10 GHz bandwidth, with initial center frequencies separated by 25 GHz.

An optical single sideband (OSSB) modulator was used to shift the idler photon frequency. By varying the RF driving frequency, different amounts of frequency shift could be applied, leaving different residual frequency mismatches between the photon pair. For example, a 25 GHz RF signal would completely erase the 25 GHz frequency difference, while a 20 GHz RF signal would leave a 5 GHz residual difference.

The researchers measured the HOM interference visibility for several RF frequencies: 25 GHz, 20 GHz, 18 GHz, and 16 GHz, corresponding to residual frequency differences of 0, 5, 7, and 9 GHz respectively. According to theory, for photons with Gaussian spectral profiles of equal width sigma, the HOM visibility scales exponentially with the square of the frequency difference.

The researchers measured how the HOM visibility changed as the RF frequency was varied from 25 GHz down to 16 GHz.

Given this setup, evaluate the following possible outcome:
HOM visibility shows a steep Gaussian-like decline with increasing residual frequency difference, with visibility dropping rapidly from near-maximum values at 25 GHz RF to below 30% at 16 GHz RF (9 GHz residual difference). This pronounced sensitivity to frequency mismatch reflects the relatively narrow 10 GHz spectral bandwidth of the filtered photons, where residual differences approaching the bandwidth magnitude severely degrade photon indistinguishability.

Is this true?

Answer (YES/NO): YES